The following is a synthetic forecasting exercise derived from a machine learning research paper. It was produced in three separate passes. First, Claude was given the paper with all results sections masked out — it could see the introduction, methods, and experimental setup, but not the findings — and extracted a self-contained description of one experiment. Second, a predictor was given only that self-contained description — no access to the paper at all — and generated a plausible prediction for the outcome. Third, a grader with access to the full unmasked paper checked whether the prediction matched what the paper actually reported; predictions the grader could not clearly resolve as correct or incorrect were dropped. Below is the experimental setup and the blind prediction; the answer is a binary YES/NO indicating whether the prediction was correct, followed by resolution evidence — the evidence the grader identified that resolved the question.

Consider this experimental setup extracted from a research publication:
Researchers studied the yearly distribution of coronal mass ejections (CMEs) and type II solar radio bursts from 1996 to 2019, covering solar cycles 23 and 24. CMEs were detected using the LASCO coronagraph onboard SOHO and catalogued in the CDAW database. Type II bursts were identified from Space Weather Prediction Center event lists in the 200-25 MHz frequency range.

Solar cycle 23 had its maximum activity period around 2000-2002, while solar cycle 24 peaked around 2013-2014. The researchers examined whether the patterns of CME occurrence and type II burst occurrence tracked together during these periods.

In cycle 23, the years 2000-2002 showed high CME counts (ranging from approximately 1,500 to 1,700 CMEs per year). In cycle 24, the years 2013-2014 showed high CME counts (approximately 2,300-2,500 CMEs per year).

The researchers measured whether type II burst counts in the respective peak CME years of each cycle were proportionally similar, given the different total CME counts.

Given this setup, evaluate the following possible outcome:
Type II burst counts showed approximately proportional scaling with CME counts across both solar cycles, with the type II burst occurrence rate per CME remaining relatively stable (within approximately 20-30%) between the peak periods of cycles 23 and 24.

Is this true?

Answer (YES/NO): NO